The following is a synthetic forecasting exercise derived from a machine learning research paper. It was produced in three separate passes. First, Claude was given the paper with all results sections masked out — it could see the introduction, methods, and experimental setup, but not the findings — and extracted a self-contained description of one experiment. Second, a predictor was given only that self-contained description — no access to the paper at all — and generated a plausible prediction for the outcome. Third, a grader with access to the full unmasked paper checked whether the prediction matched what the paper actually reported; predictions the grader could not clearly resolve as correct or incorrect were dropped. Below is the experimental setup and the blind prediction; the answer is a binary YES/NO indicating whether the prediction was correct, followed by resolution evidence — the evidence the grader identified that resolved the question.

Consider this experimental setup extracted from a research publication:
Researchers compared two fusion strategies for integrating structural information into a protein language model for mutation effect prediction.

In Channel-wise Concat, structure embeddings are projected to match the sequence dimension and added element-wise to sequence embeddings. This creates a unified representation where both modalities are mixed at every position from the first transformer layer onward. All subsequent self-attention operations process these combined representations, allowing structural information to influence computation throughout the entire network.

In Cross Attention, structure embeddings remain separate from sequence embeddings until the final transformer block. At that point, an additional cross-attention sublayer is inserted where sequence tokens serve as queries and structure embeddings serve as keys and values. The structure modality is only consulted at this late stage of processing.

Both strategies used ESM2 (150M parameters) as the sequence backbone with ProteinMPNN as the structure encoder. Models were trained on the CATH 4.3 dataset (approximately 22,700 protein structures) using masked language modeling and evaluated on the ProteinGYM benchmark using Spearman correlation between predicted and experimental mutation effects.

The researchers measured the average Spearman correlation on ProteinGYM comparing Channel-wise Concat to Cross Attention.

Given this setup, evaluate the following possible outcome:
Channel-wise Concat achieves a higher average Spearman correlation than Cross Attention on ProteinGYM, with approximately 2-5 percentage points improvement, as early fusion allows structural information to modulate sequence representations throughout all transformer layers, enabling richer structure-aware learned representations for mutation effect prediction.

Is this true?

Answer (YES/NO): NO